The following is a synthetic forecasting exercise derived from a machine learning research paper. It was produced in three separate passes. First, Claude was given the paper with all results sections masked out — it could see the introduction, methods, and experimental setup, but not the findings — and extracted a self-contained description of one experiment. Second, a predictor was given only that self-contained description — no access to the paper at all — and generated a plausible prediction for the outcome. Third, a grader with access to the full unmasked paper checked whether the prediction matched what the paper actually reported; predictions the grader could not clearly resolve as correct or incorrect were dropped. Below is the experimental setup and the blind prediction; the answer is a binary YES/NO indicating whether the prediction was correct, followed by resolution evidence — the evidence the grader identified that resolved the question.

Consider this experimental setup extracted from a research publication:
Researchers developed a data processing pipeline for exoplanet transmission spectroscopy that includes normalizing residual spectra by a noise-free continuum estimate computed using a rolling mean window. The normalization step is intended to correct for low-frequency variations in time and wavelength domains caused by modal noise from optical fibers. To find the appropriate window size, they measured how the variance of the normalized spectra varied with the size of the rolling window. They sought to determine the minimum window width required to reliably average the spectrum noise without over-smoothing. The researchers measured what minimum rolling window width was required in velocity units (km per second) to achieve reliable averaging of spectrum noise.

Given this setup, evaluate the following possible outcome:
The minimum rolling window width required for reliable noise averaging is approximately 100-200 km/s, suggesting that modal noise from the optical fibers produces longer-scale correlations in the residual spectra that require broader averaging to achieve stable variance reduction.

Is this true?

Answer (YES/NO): NO